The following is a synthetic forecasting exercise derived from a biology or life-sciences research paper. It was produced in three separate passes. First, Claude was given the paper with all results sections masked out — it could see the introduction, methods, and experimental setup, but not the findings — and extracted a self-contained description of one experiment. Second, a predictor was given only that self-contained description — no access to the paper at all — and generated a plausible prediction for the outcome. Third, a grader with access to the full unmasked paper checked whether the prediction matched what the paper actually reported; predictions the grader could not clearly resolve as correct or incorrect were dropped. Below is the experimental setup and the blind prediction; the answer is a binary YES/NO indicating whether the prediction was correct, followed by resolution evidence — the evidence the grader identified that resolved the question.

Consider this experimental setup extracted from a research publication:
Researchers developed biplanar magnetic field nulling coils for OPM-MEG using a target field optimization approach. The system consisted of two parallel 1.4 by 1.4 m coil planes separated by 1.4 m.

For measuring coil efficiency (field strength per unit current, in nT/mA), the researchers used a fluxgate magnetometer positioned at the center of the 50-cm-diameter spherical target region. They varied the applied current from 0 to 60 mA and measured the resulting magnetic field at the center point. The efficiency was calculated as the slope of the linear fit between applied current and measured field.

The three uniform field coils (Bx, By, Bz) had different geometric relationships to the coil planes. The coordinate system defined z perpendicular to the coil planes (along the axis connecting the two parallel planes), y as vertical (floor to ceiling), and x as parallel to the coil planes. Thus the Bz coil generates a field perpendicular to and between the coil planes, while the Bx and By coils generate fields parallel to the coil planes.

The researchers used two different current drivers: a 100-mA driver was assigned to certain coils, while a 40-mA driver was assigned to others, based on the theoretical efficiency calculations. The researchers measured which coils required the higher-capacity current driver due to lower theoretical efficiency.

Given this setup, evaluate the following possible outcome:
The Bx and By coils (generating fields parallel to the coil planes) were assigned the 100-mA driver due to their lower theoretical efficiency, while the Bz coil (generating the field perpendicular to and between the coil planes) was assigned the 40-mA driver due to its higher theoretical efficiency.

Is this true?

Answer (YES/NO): YES